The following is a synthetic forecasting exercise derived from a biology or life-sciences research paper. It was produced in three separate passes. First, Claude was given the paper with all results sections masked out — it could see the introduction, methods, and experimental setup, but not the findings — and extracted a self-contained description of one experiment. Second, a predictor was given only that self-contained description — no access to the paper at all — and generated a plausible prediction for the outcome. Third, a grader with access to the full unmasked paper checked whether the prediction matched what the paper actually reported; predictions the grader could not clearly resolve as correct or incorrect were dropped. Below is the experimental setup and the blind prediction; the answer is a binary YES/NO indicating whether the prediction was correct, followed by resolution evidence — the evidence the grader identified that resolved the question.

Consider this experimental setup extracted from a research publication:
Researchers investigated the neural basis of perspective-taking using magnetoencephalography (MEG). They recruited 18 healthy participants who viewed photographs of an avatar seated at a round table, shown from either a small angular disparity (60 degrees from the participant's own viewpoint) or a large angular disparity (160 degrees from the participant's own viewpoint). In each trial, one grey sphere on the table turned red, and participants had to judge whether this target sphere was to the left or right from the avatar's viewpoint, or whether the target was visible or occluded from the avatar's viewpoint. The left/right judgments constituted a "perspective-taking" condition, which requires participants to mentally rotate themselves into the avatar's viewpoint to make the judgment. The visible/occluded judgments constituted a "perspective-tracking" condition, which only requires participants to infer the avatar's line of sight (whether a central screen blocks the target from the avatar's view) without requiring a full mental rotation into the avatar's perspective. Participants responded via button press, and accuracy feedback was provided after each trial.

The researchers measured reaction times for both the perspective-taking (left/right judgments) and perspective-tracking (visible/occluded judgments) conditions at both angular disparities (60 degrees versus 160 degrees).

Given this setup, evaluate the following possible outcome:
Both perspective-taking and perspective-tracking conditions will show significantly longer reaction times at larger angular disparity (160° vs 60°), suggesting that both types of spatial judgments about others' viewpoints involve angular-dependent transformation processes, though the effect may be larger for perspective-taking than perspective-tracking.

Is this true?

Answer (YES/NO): NO